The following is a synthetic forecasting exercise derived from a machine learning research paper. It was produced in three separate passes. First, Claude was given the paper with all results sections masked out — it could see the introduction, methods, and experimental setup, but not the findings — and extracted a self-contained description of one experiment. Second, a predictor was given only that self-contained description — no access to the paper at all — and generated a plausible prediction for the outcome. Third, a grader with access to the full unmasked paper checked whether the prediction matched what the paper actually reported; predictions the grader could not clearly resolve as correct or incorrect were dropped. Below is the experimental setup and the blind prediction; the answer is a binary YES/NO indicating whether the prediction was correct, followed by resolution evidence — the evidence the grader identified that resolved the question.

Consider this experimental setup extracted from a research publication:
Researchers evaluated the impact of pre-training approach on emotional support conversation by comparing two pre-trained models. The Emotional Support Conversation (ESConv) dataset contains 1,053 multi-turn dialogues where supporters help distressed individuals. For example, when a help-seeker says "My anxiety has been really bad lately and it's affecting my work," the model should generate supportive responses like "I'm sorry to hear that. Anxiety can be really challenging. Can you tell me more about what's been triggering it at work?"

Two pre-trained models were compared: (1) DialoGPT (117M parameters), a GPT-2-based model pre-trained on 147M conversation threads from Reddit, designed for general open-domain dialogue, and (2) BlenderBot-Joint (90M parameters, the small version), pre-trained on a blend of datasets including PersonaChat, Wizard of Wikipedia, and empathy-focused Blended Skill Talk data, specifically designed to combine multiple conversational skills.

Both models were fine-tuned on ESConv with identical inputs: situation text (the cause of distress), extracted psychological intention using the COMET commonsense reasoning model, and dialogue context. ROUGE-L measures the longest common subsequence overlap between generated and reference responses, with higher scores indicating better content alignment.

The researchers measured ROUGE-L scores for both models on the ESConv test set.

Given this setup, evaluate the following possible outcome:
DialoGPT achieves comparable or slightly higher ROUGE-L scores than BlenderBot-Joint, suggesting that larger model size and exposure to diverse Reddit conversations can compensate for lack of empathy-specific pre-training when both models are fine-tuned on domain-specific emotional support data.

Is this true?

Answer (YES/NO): NO